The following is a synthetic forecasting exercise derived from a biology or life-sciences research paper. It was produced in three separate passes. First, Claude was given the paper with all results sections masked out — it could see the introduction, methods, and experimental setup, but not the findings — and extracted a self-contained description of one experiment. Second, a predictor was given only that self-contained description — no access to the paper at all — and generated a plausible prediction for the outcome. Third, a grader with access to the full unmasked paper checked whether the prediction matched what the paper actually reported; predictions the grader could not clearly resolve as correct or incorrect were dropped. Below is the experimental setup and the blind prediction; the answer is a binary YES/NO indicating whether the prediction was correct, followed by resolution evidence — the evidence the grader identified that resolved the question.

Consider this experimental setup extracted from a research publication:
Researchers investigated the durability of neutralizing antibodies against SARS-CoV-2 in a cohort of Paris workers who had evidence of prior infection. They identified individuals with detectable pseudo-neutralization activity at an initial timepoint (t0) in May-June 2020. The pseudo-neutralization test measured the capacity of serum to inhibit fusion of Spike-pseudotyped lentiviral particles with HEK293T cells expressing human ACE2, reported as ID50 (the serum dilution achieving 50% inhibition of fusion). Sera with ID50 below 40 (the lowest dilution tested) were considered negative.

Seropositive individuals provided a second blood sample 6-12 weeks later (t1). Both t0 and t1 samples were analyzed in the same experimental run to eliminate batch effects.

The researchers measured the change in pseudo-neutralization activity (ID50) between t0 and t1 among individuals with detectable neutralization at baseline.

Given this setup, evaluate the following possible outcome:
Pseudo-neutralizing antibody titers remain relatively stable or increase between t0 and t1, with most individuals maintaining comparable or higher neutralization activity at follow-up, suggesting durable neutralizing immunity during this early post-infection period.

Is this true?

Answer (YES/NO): NO